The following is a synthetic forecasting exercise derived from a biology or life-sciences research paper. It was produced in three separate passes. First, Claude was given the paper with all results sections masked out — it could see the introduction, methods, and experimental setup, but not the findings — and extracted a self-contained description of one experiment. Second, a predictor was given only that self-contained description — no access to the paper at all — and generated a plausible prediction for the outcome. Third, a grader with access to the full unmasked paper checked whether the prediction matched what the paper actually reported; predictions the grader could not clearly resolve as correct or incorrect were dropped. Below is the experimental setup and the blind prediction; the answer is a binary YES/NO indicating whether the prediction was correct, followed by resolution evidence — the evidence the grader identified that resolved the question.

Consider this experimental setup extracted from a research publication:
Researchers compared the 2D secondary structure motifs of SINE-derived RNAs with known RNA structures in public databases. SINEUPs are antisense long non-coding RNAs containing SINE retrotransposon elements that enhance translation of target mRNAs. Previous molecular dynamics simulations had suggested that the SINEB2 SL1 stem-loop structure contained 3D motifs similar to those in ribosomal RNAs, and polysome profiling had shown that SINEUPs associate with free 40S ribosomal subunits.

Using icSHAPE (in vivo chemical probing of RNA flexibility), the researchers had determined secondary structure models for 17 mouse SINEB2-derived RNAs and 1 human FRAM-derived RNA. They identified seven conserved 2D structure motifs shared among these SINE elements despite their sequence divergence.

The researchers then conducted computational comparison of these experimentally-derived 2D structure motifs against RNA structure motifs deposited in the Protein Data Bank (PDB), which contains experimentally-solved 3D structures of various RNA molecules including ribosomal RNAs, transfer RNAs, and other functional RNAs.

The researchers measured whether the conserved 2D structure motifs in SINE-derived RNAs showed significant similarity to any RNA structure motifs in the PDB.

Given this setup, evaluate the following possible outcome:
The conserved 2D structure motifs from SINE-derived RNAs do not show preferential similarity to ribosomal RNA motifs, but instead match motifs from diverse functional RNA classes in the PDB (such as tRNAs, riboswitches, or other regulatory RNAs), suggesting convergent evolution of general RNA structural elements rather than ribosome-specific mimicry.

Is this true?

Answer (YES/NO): NO